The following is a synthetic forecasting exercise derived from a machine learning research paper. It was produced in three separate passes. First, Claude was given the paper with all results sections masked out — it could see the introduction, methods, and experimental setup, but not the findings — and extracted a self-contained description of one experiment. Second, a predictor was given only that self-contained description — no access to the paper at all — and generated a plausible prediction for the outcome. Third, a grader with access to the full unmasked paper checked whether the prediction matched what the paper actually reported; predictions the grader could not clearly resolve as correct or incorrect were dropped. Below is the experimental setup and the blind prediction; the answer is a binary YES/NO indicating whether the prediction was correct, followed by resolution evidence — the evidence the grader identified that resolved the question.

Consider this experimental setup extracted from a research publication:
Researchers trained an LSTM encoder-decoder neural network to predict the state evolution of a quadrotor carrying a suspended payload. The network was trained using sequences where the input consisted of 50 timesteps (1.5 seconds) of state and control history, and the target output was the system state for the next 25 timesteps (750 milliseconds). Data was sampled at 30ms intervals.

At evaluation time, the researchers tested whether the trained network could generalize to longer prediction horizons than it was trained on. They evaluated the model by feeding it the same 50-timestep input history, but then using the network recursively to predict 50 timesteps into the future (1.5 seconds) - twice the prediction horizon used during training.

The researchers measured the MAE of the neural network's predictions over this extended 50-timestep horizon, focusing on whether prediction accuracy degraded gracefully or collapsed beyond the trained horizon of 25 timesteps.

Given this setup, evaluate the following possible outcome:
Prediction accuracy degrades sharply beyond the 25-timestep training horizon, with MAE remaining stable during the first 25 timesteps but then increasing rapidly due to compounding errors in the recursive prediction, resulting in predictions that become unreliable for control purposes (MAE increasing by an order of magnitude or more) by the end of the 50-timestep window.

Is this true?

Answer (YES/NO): NO